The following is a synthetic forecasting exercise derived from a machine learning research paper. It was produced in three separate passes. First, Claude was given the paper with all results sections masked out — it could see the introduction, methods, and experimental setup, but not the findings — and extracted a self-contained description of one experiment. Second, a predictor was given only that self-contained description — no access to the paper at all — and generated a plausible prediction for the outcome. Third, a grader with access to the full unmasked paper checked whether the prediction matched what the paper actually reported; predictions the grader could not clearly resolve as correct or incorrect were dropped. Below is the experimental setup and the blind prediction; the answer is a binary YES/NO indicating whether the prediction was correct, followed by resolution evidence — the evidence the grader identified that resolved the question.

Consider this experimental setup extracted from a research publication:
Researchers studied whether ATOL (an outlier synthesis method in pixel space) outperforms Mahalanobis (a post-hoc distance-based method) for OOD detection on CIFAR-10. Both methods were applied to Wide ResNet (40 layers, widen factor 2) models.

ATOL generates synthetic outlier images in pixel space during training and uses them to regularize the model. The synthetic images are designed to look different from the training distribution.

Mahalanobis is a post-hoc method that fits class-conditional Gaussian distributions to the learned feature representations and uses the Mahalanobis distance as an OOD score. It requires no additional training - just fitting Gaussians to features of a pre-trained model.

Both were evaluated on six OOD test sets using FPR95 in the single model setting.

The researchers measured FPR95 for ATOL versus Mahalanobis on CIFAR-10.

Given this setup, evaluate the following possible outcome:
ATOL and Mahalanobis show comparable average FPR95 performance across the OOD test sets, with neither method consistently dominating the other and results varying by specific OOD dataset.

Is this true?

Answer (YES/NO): NO